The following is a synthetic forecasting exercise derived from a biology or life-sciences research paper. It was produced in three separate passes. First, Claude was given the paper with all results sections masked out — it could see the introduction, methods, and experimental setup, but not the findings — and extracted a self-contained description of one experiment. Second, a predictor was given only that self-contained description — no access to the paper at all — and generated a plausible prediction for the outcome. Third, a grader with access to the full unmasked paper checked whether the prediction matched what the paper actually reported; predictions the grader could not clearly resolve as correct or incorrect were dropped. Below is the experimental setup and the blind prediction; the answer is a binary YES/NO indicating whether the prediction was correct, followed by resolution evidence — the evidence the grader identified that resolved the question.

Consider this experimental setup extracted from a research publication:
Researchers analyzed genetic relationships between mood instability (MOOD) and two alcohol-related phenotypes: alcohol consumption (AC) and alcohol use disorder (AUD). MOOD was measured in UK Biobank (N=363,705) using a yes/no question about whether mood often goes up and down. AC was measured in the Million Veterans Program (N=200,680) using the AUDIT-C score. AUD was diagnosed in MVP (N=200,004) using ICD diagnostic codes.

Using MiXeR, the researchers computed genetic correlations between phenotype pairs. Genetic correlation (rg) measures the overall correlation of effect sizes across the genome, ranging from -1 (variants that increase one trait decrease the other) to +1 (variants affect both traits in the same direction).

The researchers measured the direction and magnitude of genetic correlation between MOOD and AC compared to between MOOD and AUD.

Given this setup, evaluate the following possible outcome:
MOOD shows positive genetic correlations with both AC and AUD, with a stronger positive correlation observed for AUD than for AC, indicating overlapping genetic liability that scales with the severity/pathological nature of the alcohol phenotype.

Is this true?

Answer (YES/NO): NO